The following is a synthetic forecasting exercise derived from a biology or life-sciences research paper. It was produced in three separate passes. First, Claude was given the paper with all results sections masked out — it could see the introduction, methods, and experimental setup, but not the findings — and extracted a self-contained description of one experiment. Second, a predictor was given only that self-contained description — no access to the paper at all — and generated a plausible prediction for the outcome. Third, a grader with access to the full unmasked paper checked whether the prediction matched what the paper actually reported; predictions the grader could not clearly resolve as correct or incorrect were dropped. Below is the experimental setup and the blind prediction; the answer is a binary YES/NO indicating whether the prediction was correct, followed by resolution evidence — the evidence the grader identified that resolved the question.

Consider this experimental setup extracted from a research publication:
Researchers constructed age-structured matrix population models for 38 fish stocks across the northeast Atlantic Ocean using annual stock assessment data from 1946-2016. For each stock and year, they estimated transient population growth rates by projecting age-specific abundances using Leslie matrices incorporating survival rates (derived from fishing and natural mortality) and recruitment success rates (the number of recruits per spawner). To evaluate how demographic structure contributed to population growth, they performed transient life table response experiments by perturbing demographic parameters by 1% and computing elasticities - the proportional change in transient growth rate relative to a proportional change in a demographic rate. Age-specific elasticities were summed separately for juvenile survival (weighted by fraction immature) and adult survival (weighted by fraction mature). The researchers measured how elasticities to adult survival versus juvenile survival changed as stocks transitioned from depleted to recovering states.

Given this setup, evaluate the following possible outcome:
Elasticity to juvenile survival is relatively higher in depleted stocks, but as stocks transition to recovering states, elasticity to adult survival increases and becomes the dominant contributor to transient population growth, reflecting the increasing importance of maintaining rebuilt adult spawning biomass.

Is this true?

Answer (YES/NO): YES